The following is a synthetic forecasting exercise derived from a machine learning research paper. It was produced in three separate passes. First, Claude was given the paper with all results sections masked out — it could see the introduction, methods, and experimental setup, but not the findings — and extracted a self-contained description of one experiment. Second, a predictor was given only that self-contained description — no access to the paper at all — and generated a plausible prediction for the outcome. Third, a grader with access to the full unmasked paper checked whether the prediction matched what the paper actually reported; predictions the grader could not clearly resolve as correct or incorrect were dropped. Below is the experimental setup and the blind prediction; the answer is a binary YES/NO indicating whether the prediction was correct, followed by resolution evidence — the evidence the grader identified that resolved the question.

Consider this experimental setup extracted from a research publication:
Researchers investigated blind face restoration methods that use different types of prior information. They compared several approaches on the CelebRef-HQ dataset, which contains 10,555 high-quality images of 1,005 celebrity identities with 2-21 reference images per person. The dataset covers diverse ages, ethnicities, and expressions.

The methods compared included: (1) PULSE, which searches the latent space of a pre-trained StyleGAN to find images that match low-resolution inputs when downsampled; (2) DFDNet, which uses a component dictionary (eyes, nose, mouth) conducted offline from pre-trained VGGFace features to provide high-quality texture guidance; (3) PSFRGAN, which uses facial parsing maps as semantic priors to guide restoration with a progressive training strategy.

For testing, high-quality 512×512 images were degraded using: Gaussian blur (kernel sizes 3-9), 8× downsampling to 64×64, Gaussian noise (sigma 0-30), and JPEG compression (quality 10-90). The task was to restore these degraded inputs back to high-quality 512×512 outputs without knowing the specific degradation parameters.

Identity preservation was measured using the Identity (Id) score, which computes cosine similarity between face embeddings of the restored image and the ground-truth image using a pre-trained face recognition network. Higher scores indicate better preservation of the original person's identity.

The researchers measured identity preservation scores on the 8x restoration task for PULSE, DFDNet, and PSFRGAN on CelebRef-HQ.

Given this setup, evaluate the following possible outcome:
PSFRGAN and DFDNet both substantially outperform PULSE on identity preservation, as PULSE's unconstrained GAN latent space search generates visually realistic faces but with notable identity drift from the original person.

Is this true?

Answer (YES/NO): YES